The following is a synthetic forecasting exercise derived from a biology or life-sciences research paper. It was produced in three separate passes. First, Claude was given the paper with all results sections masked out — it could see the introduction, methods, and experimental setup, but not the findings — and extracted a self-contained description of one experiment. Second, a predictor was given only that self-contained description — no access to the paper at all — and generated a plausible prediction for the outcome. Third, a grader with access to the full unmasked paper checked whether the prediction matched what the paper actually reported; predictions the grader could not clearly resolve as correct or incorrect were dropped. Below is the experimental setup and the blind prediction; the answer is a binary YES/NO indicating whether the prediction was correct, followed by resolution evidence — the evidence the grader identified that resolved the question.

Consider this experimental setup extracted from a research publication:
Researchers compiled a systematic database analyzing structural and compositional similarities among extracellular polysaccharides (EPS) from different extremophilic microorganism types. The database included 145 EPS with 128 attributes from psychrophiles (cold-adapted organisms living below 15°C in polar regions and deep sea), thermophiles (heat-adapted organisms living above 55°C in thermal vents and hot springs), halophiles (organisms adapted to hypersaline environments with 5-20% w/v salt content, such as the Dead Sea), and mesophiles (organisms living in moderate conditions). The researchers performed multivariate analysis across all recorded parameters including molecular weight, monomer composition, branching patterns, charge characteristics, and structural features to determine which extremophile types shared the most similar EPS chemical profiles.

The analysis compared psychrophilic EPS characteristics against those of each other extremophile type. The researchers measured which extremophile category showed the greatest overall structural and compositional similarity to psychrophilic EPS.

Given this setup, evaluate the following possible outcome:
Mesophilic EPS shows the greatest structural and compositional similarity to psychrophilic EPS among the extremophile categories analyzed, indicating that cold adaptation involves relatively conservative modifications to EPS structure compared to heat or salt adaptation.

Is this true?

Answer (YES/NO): NO